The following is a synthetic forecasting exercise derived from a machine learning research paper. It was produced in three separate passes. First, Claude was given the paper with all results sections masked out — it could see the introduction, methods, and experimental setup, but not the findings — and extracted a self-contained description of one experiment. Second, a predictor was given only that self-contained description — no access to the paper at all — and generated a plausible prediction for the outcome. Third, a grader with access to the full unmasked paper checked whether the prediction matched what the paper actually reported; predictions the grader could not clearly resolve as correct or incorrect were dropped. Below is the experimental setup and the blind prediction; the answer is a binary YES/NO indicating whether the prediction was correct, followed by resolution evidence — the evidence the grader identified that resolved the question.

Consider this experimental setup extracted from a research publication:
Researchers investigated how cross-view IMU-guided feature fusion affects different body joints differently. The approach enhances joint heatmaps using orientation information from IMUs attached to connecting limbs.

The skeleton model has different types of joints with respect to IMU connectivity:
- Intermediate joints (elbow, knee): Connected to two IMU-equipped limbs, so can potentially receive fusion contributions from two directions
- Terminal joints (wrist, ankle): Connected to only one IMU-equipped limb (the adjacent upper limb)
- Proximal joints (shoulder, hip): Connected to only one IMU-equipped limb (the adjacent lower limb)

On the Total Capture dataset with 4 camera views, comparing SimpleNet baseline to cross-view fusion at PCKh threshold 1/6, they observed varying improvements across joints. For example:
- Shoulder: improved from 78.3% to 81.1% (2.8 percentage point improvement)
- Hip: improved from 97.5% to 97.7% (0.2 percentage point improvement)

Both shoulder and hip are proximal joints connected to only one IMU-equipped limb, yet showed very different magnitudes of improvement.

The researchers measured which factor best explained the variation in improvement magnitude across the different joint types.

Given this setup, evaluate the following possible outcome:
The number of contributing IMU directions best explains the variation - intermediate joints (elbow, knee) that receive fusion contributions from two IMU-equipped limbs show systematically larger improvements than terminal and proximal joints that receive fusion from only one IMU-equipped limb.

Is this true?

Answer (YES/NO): NO